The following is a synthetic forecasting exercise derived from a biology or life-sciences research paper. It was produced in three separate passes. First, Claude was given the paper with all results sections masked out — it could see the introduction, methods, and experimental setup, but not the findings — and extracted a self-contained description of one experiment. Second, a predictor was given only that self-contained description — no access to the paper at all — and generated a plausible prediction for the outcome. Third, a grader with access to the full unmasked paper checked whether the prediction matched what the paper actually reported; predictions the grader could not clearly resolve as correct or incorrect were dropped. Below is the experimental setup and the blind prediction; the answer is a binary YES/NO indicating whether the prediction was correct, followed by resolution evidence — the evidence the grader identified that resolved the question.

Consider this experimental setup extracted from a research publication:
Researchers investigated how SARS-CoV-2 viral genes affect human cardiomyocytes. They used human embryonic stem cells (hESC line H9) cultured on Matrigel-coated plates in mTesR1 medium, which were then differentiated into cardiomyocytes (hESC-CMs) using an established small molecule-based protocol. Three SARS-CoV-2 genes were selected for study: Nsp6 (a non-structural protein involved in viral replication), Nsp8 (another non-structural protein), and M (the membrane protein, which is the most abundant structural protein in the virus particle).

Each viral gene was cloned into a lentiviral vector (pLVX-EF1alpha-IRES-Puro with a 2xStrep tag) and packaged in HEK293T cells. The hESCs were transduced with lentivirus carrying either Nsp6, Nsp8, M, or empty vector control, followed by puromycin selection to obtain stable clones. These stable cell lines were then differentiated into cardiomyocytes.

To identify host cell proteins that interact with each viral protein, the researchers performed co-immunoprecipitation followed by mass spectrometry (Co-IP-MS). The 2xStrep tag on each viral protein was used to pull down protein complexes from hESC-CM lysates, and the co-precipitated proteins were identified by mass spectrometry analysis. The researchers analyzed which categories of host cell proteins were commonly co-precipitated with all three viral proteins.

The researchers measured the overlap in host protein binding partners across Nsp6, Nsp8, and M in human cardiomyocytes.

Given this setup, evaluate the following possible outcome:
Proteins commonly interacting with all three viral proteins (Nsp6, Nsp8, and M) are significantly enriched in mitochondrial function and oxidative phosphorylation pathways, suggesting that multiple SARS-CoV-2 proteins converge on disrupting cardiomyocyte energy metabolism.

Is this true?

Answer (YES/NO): YES